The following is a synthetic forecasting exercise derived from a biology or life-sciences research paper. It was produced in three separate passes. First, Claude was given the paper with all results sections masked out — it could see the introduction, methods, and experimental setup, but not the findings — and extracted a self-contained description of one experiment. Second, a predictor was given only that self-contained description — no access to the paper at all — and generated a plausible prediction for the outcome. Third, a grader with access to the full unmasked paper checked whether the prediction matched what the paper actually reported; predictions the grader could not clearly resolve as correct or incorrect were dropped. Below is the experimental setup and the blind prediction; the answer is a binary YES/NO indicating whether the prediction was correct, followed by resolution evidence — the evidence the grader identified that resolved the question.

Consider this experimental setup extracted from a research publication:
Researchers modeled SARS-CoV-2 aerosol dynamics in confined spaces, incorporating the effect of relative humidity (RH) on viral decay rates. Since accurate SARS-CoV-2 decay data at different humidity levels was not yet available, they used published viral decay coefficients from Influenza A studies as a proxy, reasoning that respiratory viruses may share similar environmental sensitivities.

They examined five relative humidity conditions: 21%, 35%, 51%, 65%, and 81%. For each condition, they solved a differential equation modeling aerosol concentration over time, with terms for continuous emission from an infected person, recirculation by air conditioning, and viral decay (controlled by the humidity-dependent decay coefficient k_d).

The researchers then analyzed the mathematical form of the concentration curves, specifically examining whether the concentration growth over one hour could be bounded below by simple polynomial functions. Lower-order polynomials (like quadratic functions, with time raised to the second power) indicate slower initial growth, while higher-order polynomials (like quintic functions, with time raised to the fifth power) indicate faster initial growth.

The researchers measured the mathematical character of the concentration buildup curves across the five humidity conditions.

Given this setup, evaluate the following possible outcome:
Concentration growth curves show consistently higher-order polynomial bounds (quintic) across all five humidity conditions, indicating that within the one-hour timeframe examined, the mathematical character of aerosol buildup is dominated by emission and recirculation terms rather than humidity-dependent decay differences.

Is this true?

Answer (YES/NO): NO